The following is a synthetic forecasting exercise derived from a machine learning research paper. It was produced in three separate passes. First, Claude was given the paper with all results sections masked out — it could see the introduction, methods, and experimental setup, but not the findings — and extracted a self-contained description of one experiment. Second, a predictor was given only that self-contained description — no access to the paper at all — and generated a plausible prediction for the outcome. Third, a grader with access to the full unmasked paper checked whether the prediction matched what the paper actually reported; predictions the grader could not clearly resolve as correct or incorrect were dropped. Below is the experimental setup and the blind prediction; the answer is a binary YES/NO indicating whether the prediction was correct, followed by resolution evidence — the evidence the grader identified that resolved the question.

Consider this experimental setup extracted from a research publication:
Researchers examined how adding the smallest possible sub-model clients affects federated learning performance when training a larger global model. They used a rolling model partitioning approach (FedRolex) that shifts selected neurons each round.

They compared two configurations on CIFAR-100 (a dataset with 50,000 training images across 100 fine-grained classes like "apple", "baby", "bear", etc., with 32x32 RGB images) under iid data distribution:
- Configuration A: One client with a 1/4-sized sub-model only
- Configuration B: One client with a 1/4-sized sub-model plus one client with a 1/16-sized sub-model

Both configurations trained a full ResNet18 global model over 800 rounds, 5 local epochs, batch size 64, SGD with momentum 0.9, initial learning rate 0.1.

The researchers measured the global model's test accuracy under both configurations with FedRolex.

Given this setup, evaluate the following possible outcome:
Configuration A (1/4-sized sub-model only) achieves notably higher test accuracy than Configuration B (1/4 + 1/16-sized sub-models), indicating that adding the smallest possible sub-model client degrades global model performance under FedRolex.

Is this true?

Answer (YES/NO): YES